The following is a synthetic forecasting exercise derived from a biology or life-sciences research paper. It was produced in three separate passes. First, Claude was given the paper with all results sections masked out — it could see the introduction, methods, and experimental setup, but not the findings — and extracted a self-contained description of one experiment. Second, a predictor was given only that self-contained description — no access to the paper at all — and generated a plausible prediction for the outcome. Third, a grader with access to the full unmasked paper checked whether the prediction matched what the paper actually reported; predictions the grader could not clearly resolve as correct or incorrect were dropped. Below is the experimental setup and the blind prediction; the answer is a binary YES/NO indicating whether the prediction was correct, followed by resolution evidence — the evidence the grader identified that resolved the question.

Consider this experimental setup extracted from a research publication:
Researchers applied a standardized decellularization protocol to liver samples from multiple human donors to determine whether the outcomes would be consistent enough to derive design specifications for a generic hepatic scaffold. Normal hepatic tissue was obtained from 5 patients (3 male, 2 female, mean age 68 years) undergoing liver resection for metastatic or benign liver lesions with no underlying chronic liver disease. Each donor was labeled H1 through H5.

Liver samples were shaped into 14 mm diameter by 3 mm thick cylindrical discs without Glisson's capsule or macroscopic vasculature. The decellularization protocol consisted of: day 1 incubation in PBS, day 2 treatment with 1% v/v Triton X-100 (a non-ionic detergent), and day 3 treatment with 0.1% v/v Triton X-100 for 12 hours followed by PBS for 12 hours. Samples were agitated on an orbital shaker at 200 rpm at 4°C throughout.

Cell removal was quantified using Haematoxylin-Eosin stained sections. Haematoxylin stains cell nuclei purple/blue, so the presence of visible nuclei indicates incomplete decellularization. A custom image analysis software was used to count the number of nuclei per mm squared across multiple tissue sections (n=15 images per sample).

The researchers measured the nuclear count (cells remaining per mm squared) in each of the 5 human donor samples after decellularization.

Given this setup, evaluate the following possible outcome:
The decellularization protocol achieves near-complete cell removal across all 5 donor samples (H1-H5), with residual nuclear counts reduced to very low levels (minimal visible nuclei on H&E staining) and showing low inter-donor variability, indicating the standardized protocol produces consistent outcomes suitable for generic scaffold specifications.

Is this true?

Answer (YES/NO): NO